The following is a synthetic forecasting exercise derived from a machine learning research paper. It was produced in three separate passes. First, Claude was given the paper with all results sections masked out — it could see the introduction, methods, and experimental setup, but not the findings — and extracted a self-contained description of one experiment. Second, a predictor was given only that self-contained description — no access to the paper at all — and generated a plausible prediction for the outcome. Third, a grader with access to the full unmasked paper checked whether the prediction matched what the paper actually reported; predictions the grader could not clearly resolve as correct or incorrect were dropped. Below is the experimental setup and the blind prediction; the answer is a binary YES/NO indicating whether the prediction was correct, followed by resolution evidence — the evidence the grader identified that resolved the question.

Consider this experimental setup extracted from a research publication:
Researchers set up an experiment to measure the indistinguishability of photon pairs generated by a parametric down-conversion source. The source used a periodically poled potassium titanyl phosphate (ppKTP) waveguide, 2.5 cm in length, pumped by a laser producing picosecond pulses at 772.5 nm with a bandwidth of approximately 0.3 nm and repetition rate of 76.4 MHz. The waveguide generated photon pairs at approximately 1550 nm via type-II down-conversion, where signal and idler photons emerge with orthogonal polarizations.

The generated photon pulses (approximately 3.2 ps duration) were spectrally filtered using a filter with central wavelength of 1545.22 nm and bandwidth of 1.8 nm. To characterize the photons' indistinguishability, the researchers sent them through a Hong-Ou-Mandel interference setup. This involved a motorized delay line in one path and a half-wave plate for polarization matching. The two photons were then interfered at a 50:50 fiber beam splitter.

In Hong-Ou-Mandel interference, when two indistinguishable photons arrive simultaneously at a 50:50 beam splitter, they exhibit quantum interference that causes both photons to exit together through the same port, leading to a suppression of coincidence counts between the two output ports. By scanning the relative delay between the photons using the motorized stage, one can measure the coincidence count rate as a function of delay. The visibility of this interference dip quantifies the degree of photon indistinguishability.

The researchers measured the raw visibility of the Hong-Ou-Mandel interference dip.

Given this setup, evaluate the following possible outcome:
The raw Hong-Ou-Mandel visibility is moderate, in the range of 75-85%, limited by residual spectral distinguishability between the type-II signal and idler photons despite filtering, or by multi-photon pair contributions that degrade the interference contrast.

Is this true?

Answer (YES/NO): NO